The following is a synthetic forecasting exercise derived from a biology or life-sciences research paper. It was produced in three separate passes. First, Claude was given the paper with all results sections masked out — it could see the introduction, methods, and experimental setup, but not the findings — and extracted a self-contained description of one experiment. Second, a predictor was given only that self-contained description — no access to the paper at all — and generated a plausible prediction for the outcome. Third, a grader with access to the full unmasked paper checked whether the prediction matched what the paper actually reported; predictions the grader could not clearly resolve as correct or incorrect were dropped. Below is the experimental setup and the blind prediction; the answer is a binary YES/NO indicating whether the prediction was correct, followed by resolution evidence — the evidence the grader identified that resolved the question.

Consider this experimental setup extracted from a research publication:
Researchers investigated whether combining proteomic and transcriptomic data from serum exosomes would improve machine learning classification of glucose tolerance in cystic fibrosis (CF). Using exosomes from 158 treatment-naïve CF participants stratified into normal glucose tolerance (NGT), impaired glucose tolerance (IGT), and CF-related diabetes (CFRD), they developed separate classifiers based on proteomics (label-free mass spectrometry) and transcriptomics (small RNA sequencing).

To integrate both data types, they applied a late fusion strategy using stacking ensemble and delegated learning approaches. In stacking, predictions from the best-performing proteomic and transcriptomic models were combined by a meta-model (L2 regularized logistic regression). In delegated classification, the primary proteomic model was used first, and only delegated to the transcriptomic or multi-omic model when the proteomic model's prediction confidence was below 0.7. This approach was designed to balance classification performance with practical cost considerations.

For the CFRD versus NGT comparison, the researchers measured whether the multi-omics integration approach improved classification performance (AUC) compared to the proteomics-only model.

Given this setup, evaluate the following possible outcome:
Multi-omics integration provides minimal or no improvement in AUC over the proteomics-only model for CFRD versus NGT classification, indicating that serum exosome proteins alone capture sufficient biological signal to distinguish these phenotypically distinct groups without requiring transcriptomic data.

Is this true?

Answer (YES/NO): YES